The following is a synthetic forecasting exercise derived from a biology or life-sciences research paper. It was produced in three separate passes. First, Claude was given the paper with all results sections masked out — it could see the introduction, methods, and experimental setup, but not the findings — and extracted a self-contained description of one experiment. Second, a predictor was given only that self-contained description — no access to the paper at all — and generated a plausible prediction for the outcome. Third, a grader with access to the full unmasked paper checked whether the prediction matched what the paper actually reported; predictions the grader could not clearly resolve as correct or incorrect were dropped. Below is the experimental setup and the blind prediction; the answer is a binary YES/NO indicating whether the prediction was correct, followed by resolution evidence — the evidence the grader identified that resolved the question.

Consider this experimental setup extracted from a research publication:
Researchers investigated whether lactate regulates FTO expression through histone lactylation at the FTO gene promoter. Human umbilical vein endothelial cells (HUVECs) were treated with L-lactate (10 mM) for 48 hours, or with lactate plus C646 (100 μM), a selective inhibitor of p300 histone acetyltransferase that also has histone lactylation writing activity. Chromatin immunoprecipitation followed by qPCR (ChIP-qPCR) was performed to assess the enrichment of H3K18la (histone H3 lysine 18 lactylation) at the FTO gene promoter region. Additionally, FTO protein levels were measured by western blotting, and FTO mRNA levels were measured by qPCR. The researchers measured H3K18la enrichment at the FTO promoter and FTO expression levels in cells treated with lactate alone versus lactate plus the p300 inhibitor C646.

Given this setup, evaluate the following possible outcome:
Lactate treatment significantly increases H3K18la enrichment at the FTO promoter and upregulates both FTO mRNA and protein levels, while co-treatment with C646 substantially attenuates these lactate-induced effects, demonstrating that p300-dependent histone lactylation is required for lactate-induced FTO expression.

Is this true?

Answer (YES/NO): YES